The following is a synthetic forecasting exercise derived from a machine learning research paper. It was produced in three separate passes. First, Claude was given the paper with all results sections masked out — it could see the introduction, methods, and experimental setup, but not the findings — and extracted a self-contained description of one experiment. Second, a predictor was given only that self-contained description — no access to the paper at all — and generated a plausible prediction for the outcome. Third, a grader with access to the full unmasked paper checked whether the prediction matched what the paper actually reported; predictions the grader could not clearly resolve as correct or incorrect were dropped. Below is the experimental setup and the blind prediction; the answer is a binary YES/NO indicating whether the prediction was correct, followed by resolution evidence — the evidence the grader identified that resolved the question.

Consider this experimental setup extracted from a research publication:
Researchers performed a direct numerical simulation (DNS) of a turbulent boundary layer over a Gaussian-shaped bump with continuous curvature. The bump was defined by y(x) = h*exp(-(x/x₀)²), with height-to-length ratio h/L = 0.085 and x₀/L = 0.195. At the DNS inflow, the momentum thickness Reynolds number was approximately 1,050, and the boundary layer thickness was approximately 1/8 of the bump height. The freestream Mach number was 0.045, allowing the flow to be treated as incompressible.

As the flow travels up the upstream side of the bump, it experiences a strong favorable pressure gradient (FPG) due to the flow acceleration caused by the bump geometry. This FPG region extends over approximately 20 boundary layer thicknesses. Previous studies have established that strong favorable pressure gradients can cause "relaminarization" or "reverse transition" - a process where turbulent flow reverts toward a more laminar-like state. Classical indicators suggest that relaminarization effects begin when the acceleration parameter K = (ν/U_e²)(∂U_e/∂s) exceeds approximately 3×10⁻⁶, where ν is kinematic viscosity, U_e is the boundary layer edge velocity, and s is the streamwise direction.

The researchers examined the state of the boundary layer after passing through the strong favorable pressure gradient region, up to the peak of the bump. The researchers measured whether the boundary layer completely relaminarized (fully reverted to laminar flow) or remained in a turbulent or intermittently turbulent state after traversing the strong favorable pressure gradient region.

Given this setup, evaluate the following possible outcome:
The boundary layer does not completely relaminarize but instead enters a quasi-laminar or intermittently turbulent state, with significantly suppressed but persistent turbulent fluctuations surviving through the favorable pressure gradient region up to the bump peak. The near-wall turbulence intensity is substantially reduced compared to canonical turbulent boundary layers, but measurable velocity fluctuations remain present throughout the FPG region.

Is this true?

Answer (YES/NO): YES